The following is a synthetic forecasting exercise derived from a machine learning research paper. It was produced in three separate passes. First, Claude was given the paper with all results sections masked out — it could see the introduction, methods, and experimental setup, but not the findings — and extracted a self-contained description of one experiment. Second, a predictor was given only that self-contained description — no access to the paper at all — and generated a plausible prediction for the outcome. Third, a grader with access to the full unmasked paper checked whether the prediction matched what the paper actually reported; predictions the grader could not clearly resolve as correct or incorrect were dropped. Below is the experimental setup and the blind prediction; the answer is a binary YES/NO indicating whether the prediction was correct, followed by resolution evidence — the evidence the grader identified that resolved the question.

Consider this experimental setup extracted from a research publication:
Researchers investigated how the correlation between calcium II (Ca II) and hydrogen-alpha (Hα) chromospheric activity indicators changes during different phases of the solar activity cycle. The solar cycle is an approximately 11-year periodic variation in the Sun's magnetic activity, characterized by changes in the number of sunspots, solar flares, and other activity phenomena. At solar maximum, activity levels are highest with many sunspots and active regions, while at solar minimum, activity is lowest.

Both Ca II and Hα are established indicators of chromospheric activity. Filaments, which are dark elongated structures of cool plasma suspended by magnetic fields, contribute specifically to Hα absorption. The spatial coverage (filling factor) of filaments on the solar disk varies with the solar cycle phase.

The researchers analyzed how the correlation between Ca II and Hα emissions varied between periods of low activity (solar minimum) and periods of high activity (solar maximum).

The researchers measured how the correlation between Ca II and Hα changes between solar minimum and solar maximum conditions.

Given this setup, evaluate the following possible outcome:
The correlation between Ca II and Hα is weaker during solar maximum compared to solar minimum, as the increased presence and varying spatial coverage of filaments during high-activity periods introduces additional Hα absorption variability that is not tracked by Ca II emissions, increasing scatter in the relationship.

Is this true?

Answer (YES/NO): NO